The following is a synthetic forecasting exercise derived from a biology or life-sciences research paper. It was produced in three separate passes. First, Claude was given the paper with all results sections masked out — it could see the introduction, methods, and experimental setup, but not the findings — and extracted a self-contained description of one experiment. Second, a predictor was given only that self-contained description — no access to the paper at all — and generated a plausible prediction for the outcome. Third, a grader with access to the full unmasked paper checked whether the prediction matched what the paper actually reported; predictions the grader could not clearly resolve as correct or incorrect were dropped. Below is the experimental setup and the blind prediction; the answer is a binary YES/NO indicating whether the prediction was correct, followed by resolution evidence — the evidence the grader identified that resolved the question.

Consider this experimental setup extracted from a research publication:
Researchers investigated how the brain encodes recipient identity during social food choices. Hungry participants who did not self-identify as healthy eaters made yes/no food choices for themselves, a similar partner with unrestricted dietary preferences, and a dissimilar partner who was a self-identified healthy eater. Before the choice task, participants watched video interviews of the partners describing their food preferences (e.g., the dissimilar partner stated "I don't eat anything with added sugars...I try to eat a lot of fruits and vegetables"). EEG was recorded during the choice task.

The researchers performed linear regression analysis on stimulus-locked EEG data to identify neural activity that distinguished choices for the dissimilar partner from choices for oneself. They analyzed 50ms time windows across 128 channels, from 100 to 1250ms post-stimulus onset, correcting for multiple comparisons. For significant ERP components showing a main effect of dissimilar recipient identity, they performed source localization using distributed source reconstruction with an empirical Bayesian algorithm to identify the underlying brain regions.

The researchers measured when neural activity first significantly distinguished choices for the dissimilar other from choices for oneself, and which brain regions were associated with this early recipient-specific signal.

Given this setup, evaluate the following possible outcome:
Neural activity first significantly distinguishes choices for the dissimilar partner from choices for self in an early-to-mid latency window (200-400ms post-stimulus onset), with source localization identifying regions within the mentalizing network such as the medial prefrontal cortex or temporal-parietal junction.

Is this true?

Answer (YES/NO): YES